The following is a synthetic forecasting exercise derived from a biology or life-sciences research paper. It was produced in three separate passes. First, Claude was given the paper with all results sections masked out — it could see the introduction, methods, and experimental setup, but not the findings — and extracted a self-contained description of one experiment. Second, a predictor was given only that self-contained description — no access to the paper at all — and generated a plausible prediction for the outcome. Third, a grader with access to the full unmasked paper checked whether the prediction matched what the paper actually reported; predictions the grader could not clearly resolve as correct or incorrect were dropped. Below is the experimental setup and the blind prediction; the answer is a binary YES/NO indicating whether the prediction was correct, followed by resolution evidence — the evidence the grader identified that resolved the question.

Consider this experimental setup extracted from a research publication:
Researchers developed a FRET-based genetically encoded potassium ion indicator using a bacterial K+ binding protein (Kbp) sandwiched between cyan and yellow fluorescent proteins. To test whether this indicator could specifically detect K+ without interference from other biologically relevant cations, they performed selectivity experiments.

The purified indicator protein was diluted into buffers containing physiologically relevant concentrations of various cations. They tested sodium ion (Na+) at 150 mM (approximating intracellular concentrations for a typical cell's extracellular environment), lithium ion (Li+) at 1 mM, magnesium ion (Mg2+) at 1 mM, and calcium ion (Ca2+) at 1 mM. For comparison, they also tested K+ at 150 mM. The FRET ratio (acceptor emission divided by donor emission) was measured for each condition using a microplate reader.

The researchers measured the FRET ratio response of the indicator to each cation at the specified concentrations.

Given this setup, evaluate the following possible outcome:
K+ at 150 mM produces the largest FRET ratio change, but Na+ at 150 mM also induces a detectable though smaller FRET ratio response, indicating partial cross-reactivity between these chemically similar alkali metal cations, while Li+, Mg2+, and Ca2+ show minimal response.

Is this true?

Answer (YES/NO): NO